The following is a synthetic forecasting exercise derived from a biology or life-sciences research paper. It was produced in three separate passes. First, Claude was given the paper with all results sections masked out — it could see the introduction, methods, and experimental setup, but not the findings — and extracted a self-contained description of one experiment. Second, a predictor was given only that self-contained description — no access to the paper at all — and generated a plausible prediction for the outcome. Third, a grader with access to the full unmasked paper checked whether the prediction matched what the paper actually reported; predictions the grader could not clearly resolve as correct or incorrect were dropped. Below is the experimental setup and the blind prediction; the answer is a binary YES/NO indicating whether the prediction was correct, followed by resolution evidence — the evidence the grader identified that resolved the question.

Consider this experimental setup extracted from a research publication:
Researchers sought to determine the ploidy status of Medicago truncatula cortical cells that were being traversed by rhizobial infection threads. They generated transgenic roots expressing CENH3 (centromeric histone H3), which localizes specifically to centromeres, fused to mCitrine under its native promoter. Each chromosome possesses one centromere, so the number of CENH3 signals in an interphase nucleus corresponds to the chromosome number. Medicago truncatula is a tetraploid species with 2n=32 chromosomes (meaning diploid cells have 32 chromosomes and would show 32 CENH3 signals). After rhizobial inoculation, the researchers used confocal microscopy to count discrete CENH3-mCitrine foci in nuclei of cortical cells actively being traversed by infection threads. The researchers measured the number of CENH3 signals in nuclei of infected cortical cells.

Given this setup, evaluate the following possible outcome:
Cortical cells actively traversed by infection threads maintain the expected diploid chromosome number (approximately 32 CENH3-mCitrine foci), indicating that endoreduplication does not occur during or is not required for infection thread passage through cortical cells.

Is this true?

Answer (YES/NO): NO